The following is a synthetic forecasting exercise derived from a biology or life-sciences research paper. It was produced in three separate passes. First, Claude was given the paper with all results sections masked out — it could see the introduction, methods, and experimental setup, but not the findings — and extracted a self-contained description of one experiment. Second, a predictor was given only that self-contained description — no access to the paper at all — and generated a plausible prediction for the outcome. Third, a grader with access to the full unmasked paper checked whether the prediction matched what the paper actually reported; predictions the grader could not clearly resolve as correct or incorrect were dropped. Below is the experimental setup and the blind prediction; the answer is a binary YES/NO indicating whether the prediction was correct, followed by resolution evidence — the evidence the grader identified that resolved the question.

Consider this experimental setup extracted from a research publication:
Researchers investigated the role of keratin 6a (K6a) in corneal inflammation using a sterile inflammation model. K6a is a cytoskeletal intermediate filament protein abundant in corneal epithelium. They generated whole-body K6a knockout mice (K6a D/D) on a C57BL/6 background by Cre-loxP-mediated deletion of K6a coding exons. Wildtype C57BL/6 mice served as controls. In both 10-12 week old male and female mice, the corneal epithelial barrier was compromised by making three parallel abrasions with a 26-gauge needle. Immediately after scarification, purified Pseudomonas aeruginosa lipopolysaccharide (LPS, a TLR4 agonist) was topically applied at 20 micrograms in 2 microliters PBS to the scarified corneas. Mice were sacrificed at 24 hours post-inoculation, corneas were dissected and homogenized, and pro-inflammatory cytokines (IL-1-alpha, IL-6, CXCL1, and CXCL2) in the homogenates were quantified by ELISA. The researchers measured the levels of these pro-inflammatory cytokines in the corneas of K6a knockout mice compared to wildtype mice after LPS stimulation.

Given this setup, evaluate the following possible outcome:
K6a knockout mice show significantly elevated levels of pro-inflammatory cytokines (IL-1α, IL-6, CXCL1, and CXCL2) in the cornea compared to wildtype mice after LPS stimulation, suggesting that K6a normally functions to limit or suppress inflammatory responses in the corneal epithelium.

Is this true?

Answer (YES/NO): YES